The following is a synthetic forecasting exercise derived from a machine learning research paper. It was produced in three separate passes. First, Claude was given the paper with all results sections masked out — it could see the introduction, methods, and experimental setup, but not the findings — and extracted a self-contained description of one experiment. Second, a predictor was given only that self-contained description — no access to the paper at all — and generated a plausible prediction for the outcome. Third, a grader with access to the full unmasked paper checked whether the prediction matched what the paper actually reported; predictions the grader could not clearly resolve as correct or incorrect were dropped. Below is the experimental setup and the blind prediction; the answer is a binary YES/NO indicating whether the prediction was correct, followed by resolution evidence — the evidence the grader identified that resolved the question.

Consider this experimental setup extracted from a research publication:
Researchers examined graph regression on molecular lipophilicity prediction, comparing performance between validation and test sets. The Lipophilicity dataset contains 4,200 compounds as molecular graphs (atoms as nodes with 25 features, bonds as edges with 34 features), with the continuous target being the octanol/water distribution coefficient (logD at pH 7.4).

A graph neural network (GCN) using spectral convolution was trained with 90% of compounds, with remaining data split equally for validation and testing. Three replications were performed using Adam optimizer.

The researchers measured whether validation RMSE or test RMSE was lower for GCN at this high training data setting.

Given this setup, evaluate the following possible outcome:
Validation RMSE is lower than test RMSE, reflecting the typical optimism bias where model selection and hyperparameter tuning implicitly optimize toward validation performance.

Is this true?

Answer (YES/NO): NO